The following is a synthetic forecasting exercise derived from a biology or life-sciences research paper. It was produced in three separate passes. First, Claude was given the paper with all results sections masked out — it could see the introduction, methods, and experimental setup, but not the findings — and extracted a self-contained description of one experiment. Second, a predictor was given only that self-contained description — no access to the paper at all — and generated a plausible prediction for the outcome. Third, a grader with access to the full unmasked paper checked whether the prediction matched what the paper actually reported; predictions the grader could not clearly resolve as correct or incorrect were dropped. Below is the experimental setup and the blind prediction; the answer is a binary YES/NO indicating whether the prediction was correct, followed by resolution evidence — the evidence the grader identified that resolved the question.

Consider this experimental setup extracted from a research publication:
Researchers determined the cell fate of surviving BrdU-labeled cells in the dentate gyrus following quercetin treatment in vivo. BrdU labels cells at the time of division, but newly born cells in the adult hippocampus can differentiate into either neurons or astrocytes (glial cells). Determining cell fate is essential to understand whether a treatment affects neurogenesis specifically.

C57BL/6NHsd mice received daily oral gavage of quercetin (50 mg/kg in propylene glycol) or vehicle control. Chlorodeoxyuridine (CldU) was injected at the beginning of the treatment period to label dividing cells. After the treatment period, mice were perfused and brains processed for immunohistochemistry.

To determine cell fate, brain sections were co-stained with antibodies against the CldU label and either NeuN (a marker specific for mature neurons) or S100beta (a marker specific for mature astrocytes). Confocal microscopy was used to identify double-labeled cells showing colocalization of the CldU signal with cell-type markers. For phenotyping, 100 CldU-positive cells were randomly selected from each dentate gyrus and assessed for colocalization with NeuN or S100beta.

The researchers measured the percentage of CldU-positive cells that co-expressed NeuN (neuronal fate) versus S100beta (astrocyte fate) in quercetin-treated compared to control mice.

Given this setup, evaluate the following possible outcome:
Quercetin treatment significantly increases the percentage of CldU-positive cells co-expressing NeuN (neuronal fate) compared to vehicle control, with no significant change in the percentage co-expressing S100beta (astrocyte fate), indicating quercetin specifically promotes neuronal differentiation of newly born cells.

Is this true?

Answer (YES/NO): YES